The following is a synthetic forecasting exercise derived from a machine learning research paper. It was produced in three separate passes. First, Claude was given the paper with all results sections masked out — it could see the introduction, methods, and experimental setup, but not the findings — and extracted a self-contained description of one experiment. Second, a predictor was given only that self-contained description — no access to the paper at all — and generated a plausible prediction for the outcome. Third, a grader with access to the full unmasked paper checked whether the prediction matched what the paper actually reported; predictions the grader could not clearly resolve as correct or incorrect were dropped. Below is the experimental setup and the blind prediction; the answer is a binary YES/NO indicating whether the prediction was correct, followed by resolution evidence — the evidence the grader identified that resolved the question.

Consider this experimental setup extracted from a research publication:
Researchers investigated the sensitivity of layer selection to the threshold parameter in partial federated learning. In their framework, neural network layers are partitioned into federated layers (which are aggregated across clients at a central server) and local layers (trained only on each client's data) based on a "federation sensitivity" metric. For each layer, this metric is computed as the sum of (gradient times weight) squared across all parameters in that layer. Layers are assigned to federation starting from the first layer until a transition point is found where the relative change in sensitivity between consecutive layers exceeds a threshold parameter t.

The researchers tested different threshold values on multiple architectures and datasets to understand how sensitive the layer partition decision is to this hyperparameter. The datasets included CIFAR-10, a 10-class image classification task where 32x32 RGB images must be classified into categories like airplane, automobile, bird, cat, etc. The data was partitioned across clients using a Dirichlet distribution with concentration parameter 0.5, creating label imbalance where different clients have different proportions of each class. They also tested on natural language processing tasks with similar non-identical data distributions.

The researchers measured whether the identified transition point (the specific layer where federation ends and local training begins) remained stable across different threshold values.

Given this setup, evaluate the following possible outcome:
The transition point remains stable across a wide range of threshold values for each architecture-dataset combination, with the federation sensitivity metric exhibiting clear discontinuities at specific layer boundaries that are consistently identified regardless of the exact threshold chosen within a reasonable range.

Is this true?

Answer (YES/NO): YES